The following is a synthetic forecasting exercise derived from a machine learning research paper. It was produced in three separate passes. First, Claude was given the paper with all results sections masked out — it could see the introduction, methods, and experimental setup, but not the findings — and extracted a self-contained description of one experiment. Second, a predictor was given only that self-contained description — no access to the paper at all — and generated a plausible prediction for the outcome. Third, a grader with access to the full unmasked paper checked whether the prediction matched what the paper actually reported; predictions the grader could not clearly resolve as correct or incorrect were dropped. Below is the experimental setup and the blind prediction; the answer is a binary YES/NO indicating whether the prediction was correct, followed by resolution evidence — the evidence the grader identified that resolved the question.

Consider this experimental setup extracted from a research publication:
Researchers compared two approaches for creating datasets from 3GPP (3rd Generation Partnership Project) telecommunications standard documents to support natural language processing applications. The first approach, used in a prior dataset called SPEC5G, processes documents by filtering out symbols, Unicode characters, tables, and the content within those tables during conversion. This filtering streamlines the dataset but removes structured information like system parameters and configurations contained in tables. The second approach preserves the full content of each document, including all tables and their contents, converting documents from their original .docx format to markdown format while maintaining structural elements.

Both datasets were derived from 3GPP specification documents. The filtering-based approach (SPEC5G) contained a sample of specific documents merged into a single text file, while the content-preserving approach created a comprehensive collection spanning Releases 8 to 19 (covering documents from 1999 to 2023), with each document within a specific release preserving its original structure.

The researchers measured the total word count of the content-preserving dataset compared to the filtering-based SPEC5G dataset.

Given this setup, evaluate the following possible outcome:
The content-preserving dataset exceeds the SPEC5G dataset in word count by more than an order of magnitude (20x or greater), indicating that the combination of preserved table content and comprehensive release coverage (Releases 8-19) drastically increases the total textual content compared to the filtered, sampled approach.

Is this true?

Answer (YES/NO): NO